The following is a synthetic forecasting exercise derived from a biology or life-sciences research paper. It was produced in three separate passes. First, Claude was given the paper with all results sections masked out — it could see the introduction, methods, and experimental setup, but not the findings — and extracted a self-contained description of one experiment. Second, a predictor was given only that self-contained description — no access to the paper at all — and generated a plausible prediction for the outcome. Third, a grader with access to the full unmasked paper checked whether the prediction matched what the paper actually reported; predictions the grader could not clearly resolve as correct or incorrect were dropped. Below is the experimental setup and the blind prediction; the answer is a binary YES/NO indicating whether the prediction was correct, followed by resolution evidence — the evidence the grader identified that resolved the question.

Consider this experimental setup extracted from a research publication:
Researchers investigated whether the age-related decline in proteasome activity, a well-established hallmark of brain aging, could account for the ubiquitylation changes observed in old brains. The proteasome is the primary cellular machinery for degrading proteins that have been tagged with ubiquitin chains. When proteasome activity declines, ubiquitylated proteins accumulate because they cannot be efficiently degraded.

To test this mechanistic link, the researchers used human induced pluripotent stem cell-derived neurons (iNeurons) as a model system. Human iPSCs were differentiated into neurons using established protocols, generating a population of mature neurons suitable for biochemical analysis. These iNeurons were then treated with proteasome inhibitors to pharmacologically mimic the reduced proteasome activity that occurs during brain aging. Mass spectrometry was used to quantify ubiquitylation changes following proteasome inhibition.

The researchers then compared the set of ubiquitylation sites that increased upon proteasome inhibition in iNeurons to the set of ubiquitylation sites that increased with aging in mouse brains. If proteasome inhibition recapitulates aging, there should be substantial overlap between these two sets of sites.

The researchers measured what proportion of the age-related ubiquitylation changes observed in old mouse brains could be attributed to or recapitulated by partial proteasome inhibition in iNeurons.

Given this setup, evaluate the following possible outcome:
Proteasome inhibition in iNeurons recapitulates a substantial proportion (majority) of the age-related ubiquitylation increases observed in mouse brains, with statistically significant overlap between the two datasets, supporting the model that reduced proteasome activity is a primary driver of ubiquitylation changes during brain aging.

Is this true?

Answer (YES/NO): YES